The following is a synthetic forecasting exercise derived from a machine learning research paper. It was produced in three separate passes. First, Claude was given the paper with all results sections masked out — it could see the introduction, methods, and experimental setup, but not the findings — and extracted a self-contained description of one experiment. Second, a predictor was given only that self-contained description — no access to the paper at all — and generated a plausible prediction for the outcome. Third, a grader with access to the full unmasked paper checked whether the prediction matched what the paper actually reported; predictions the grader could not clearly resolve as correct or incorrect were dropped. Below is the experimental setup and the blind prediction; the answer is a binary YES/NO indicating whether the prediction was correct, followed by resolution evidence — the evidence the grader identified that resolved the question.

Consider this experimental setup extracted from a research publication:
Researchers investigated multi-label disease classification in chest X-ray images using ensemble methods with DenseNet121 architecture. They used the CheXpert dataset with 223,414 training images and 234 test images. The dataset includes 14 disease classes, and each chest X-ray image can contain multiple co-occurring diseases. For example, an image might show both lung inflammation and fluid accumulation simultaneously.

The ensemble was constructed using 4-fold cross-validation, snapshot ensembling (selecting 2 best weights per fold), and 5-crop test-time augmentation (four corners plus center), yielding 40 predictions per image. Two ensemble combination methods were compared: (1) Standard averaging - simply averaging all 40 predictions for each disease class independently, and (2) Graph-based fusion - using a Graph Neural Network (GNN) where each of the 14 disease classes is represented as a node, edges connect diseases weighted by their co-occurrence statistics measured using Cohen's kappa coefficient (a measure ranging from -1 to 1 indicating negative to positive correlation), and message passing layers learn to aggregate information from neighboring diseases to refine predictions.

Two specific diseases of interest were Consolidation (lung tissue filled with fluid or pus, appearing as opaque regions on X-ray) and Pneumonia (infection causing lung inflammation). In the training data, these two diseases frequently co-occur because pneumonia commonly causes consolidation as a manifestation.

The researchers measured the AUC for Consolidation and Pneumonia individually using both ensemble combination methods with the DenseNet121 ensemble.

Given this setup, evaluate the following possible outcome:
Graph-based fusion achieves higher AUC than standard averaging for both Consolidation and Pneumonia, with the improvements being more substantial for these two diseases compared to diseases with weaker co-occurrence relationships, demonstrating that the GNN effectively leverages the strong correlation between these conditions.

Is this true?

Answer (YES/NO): NO